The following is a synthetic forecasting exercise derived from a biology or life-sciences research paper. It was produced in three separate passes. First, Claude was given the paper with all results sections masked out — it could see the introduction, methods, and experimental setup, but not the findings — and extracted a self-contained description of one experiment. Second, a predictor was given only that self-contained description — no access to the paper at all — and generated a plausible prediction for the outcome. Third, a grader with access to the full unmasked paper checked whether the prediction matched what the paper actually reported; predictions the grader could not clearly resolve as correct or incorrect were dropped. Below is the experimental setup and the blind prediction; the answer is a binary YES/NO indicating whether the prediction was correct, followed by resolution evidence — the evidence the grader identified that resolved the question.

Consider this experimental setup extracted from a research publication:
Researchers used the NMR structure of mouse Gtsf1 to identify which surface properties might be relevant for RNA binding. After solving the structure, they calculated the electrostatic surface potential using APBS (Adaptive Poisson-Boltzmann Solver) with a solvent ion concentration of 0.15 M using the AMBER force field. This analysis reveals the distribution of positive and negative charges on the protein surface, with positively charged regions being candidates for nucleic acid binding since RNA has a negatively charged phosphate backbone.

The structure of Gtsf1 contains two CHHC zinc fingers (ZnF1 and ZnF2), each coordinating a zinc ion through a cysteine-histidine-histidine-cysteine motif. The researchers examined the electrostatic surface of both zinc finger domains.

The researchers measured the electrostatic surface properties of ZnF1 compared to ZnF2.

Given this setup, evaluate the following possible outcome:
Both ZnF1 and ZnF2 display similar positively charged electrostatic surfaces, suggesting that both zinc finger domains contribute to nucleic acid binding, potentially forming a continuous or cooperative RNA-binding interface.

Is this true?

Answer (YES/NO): NO